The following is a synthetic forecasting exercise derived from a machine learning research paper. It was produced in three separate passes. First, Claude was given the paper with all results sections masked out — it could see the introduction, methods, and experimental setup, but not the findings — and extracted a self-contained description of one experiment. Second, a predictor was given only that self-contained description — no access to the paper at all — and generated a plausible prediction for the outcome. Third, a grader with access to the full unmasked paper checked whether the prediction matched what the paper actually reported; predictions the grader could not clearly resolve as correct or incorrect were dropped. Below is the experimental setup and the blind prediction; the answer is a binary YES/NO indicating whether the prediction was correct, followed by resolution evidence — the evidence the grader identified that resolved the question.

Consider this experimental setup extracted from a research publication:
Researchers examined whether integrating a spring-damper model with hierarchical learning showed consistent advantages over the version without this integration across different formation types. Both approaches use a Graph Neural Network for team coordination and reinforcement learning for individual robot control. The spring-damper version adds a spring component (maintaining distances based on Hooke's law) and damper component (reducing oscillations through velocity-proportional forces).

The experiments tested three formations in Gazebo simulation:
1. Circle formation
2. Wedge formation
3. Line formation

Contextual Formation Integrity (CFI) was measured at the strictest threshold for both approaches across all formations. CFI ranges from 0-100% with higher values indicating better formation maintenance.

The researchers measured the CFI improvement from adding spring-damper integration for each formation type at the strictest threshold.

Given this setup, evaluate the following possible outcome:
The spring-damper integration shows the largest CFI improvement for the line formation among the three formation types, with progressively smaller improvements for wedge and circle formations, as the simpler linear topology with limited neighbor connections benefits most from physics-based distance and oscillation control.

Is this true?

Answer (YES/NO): NO